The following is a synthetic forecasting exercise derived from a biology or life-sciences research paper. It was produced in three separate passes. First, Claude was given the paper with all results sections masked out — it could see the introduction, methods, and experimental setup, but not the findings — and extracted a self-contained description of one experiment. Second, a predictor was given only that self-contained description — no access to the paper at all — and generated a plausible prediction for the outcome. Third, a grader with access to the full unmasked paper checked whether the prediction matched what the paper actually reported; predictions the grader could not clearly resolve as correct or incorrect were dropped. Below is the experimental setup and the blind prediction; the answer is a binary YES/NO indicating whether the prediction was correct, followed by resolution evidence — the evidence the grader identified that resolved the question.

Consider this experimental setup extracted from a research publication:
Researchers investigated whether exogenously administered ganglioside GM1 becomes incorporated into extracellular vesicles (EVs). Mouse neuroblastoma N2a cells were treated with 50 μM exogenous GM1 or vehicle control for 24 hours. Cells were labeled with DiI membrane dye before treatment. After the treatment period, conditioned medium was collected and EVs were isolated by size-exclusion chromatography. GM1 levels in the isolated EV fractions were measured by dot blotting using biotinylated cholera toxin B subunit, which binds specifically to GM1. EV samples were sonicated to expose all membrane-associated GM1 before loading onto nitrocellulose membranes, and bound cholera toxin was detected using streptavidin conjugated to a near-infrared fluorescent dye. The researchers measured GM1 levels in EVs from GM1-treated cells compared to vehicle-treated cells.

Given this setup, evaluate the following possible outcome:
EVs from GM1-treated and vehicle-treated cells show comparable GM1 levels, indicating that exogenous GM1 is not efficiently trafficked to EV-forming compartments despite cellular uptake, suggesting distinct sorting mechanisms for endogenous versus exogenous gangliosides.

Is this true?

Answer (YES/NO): NO